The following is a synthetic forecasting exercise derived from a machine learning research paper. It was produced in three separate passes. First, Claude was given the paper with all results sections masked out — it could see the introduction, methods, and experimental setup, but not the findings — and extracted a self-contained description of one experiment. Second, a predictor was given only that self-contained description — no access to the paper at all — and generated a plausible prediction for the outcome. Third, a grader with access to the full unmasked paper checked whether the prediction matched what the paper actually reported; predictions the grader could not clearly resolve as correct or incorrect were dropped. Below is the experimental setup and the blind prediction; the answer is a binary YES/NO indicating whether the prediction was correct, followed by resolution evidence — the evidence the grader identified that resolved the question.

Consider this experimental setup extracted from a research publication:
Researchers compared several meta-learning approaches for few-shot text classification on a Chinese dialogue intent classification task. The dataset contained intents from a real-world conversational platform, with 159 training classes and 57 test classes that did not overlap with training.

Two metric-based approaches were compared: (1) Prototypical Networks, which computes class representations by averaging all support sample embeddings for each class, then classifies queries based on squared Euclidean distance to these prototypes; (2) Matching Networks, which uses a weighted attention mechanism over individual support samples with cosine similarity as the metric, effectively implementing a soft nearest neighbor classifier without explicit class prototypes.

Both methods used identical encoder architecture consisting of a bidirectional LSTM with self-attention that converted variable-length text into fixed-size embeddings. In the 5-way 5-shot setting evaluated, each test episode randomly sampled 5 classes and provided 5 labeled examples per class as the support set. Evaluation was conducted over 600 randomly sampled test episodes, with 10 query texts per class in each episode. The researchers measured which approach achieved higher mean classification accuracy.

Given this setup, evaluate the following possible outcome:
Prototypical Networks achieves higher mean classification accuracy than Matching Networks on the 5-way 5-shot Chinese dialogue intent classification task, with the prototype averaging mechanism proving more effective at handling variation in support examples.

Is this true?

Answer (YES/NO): NO